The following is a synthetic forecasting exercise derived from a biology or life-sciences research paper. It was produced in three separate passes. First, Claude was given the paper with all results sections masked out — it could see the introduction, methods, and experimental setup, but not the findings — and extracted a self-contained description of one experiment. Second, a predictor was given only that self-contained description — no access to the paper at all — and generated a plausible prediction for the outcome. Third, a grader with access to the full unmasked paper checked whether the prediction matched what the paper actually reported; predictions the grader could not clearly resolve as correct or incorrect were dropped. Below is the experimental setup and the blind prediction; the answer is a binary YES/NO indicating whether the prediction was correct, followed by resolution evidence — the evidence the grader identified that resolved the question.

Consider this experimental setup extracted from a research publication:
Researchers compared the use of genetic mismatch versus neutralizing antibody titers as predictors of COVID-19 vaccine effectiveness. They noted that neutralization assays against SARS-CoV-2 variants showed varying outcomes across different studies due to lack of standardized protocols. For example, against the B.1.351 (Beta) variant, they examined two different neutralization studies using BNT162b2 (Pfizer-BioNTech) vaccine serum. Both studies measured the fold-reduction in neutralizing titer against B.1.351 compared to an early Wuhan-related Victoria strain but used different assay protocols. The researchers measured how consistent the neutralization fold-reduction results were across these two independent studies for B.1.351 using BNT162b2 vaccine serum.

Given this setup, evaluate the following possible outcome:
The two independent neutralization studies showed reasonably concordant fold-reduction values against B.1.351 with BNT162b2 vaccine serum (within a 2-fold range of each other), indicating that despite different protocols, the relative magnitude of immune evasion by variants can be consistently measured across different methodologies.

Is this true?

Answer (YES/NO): NO